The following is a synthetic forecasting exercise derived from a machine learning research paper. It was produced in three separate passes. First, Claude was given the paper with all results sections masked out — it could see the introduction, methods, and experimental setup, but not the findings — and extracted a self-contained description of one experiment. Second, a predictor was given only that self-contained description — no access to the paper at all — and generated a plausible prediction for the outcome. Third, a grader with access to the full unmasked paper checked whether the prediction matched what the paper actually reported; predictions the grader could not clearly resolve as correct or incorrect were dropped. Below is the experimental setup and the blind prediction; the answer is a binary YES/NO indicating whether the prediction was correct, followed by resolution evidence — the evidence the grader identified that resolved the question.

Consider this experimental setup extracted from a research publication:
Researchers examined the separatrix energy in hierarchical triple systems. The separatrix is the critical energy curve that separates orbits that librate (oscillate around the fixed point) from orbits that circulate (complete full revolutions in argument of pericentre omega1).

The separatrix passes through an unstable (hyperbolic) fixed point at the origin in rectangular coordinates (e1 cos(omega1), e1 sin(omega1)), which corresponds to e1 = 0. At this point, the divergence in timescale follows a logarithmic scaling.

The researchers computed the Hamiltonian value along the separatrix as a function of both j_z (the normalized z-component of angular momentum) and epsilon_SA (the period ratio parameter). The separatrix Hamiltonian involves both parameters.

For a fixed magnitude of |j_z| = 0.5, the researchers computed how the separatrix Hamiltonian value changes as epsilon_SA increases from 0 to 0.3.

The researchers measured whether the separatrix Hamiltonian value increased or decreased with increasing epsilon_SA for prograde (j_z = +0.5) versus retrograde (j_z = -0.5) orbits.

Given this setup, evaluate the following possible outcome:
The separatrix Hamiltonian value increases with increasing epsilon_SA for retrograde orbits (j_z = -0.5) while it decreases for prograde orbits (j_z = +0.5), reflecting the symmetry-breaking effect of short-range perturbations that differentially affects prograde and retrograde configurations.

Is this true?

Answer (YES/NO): YES